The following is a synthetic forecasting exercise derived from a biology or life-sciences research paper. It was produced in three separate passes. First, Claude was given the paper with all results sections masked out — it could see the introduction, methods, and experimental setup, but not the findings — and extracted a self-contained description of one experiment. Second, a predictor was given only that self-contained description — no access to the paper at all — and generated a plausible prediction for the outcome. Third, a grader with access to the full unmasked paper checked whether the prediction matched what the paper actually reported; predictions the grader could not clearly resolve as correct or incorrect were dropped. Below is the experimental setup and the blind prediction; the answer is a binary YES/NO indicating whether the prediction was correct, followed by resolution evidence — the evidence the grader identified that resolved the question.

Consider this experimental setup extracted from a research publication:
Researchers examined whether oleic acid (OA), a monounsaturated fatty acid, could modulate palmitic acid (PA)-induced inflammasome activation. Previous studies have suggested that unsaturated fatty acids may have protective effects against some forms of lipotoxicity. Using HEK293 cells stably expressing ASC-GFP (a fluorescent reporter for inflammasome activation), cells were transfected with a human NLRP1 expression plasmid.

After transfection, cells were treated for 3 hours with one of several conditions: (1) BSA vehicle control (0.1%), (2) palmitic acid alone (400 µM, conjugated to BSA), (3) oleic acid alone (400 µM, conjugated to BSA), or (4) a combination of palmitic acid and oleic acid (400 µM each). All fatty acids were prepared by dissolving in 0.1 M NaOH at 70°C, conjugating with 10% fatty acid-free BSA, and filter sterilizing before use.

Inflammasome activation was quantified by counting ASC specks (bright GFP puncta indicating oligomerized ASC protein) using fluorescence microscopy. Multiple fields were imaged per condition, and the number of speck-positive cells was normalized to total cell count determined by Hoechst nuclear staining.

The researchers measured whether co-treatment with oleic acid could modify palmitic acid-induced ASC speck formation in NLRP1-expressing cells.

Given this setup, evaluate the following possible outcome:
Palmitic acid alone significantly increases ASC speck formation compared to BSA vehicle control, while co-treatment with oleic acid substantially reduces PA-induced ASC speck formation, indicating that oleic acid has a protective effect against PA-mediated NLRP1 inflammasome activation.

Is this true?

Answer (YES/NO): YES